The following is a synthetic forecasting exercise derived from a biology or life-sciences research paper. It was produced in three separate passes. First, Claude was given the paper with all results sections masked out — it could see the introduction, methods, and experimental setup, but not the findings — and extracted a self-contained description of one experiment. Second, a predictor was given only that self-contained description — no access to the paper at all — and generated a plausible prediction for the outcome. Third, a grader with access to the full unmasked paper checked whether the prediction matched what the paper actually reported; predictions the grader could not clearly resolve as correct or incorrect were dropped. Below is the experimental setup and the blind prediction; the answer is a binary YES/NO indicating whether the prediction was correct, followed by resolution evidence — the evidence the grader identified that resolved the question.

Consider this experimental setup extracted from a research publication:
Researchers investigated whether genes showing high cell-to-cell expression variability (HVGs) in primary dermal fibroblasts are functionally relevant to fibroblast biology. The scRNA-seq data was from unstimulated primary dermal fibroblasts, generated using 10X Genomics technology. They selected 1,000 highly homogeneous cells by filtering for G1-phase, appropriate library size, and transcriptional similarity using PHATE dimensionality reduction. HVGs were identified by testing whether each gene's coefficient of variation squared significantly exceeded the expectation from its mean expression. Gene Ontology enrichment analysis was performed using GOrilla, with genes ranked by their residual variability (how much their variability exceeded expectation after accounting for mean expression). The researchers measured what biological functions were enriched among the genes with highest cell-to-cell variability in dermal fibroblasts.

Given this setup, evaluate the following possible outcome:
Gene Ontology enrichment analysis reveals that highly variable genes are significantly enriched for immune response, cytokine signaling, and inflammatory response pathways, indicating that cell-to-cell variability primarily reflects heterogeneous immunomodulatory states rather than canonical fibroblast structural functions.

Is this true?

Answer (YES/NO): NO